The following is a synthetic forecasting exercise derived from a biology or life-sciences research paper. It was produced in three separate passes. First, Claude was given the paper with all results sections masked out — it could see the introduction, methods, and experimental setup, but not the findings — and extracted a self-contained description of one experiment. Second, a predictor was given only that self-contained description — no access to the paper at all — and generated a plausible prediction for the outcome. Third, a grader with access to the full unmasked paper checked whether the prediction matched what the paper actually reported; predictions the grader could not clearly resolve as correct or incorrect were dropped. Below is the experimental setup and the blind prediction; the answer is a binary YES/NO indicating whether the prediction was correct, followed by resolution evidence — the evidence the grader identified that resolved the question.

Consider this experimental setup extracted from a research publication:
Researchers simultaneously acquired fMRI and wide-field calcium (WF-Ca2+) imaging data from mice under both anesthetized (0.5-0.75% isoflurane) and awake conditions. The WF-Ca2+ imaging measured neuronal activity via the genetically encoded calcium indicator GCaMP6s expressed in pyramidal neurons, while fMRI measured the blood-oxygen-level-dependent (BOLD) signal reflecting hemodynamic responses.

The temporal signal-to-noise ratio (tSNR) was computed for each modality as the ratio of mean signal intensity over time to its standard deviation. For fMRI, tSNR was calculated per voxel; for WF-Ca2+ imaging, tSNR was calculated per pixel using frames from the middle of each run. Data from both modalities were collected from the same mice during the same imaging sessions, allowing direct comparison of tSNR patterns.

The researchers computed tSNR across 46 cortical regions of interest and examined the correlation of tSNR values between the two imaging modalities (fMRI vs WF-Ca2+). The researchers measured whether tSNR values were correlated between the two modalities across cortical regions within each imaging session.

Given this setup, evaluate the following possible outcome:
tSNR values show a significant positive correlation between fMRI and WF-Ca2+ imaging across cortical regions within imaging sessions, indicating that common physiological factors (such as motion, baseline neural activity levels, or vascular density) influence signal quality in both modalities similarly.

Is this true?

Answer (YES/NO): NO